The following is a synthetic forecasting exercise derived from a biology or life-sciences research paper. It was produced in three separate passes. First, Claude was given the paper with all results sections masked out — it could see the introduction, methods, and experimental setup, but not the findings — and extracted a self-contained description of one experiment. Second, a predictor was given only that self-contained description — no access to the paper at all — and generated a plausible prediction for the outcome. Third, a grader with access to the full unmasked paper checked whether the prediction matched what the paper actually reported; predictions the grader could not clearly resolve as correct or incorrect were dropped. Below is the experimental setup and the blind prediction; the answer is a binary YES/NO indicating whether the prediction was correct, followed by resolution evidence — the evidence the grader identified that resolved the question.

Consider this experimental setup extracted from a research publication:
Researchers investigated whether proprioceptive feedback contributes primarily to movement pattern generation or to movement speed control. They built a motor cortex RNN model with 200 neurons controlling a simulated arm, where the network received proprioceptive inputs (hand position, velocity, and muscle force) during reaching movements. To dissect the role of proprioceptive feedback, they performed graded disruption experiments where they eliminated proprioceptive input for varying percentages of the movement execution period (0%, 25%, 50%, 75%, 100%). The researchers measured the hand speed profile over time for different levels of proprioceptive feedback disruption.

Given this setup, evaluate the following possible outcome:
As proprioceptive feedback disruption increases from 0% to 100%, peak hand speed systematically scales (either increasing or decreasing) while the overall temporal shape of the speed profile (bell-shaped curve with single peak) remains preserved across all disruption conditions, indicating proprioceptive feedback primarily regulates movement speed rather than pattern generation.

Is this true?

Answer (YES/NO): NO